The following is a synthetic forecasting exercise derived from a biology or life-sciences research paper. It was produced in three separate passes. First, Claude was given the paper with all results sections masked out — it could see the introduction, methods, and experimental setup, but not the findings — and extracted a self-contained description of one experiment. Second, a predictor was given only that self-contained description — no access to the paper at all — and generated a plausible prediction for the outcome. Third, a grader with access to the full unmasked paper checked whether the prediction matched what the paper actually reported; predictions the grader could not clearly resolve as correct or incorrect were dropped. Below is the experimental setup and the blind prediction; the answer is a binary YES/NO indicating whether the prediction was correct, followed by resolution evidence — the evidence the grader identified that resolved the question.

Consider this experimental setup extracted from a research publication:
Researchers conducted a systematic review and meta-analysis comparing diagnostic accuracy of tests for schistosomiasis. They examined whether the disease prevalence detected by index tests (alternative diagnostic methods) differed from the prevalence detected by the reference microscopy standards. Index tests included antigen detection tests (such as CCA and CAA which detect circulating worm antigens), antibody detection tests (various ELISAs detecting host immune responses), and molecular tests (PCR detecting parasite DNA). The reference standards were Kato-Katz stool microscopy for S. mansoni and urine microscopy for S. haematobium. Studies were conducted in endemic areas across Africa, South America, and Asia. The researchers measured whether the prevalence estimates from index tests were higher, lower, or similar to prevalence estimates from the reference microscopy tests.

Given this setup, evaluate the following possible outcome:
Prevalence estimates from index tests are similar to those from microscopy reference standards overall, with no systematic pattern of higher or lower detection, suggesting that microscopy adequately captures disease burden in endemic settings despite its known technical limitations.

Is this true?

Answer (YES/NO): NO